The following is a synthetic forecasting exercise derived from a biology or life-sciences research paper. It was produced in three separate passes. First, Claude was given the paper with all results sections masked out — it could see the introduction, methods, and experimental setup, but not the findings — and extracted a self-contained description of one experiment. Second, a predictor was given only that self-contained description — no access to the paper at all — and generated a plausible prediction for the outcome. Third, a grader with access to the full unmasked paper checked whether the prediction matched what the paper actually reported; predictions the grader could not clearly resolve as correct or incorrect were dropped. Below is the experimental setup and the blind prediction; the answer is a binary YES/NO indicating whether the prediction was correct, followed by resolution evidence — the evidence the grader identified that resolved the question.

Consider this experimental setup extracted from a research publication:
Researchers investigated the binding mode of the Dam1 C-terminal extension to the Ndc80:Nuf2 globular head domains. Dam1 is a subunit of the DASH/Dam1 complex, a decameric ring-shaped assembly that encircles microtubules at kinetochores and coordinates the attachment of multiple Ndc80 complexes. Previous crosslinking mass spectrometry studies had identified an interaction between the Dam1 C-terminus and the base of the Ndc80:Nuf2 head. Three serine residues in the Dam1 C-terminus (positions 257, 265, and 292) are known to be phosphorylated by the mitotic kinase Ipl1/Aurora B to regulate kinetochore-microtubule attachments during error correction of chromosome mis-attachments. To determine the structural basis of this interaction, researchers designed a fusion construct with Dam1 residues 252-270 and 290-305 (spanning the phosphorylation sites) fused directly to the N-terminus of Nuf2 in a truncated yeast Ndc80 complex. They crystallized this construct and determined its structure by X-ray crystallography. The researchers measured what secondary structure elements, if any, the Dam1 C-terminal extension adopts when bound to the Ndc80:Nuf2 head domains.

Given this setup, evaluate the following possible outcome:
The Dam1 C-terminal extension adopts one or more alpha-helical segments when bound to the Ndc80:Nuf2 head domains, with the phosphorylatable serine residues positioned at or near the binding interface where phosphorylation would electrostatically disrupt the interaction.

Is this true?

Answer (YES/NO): YES